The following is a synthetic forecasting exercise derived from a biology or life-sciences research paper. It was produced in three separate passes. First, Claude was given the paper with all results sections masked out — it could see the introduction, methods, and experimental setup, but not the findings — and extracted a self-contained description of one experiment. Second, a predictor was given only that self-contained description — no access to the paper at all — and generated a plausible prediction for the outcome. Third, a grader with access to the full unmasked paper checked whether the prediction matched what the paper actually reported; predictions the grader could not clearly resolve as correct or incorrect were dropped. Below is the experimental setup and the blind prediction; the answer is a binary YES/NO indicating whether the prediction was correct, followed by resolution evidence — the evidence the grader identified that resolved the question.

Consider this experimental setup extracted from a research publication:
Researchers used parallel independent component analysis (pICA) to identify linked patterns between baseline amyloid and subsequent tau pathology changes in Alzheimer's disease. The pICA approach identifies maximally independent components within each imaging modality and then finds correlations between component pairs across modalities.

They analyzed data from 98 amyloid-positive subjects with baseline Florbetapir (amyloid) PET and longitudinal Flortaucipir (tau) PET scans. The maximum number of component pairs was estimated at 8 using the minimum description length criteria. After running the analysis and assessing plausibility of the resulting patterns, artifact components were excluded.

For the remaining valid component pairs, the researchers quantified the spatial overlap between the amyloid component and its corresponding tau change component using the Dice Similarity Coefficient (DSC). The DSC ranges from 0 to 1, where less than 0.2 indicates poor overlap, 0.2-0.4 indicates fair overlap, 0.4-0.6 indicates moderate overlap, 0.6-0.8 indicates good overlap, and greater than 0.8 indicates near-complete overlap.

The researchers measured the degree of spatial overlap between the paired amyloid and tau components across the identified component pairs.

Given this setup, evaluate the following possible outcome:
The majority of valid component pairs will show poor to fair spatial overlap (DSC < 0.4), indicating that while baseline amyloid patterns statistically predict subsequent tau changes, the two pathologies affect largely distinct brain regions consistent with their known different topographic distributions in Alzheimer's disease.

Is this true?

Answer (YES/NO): NO